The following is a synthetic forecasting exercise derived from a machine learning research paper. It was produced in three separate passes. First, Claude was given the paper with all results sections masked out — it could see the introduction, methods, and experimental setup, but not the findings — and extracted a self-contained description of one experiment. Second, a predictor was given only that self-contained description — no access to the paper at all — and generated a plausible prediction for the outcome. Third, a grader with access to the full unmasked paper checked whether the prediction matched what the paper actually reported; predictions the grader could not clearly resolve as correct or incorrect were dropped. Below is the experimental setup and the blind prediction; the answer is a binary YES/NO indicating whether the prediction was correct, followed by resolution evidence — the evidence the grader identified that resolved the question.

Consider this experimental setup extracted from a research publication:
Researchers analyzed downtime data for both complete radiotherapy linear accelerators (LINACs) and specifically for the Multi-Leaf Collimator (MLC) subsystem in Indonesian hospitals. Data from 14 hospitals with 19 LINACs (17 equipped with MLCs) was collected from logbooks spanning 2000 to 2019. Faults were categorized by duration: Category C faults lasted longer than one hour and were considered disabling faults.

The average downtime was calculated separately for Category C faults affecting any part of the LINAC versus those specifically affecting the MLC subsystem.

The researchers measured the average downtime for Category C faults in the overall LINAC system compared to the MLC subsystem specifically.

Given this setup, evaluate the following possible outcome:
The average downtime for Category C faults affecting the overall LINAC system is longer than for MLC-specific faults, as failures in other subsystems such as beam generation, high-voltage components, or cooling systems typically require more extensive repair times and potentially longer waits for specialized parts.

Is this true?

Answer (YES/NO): YES